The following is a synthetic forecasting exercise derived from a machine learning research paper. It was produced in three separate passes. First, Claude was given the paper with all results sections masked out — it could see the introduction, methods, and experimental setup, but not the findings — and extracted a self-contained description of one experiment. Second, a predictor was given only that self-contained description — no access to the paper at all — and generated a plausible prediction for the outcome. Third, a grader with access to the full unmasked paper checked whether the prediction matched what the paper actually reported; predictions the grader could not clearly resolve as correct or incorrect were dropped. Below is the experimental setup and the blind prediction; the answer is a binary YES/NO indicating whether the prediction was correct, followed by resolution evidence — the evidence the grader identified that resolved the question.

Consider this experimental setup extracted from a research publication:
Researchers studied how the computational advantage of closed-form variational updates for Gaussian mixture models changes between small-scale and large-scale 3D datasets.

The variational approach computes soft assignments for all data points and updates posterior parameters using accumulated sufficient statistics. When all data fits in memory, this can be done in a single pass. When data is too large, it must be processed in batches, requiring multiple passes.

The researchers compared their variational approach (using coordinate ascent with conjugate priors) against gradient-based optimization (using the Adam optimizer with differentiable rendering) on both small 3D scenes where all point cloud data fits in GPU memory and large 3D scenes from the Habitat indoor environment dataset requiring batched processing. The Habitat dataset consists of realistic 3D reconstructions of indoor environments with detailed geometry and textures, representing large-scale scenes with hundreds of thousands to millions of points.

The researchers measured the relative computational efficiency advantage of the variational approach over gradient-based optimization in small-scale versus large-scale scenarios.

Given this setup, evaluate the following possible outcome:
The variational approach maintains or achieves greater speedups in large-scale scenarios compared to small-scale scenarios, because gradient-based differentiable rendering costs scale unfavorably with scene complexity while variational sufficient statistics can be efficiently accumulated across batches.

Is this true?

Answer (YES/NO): NO